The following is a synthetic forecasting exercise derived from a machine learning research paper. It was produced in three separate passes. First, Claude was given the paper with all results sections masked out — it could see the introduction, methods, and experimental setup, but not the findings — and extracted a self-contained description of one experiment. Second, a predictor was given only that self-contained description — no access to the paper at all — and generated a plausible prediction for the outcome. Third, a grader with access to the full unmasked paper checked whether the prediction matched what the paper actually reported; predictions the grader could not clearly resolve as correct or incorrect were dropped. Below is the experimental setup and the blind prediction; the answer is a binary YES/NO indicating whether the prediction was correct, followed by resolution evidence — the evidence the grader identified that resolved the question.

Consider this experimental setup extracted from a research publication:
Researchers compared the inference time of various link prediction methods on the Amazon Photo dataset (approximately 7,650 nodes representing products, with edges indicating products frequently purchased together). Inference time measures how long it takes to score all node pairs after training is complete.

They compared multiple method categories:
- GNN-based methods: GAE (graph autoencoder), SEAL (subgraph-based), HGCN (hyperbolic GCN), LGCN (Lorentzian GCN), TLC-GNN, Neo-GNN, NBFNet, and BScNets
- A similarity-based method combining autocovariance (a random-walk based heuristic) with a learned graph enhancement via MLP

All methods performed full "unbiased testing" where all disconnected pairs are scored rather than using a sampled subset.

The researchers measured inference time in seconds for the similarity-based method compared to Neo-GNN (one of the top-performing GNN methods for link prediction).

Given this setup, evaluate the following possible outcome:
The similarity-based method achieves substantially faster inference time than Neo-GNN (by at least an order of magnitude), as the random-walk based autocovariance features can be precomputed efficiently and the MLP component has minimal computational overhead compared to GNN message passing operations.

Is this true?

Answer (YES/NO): YES